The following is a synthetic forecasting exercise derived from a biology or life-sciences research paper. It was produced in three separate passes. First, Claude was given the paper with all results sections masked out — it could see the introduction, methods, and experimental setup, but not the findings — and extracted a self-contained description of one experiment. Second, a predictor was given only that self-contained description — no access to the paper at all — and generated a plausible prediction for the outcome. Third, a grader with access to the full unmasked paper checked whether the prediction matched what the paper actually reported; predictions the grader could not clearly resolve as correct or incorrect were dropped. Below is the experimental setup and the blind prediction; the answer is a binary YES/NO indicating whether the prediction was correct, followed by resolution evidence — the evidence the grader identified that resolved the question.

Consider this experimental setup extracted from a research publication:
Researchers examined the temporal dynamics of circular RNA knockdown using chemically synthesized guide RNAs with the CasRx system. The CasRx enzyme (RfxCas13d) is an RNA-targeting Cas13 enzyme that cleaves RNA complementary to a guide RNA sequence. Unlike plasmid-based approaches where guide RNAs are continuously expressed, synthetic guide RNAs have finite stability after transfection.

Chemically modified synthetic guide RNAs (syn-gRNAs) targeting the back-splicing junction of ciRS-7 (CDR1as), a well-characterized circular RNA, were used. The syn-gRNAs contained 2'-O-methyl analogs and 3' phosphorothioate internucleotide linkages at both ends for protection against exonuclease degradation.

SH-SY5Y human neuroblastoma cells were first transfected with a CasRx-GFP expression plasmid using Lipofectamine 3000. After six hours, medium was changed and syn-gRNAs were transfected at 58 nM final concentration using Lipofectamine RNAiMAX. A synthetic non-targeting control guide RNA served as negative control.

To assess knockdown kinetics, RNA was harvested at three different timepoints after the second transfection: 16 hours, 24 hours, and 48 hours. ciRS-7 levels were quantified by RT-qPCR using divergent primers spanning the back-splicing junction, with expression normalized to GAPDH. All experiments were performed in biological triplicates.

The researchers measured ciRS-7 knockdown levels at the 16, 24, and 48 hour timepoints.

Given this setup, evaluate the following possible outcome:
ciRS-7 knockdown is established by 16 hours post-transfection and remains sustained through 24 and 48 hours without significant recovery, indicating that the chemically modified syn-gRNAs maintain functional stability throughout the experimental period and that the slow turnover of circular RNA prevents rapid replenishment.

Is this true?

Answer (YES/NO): NO